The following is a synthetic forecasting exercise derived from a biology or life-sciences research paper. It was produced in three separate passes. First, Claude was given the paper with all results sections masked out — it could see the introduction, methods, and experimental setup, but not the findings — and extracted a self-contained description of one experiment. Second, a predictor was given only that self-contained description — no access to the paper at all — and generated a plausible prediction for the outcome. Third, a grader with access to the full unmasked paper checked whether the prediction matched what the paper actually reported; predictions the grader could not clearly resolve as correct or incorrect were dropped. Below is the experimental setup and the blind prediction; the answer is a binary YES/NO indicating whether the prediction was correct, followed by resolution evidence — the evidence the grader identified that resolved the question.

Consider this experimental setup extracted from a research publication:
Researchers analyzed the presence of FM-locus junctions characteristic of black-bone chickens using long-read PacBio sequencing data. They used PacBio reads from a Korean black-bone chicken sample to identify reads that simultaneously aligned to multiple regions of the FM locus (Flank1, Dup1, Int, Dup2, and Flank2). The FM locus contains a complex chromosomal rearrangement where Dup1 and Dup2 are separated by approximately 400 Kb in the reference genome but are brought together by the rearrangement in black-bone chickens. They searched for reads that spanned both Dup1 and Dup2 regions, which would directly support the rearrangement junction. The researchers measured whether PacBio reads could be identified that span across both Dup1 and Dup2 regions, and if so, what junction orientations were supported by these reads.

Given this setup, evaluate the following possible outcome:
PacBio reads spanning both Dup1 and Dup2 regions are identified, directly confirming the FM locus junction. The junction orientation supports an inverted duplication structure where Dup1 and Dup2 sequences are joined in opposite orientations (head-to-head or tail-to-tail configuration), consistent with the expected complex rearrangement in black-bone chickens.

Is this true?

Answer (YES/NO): YES